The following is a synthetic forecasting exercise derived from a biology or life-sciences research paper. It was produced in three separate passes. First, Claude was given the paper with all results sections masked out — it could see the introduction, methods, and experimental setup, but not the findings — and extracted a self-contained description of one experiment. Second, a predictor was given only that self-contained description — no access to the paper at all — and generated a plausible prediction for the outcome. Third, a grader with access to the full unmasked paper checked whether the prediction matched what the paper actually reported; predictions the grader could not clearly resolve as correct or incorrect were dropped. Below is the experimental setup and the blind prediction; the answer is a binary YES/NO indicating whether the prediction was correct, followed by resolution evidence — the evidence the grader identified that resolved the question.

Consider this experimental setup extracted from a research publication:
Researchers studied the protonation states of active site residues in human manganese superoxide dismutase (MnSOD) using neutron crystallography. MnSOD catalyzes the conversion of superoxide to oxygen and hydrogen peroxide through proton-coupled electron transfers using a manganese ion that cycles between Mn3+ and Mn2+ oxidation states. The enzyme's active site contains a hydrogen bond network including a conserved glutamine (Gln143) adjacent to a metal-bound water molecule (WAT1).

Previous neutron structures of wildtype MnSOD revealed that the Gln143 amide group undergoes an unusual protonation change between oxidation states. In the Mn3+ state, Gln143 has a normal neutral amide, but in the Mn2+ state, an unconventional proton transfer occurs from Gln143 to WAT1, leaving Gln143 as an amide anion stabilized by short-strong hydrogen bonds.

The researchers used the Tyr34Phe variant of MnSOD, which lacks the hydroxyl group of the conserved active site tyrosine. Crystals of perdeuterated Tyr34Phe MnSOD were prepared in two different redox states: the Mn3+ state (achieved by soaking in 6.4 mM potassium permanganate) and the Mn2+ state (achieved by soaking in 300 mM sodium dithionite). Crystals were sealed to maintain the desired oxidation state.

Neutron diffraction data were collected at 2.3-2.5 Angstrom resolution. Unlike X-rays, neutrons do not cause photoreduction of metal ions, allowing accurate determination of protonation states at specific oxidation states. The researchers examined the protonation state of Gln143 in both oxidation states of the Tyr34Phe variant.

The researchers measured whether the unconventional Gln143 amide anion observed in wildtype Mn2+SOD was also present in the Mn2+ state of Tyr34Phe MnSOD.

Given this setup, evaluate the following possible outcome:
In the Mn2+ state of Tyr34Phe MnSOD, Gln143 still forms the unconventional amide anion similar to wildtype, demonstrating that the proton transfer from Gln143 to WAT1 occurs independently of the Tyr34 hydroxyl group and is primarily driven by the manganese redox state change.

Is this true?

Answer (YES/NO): YES